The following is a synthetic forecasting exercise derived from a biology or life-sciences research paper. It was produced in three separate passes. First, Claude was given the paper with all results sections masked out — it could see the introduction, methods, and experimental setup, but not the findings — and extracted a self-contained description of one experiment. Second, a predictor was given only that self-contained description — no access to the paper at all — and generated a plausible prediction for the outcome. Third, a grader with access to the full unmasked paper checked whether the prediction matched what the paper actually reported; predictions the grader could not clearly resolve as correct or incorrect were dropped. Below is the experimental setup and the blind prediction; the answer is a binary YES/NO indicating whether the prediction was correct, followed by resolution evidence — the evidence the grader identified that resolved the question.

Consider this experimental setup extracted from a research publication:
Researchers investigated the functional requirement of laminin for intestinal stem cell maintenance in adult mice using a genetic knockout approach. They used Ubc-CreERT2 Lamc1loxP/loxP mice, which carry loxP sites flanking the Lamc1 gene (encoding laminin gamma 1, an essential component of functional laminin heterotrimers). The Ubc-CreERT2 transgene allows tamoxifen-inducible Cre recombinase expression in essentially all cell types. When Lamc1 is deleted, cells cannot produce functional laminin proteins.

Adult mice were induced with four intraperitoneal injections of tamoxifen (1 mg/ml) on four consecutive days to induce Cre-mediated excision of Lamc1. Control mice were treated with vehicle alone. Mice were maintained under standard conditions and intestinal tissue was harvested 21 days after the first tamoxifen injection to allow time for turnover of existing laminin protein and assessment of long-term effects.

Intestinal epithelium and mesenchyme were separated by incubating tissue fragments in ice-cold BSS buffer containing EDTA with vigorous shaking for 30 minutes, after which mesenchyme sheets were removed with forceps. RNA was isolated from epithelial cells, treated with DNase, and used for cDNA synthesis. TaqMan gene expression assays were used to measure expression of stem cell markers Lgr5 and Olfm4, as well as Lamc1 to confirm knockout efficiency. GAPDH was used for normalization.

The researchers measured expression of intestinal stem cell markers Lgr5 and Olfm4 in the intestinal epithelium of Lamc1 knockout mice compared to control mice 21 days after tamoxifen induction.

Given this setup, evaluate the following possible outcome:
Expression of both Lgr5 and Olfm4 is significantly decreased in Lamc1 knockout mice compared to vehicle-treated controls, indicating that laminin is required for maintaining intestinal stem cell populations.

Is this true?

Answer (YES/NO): YES